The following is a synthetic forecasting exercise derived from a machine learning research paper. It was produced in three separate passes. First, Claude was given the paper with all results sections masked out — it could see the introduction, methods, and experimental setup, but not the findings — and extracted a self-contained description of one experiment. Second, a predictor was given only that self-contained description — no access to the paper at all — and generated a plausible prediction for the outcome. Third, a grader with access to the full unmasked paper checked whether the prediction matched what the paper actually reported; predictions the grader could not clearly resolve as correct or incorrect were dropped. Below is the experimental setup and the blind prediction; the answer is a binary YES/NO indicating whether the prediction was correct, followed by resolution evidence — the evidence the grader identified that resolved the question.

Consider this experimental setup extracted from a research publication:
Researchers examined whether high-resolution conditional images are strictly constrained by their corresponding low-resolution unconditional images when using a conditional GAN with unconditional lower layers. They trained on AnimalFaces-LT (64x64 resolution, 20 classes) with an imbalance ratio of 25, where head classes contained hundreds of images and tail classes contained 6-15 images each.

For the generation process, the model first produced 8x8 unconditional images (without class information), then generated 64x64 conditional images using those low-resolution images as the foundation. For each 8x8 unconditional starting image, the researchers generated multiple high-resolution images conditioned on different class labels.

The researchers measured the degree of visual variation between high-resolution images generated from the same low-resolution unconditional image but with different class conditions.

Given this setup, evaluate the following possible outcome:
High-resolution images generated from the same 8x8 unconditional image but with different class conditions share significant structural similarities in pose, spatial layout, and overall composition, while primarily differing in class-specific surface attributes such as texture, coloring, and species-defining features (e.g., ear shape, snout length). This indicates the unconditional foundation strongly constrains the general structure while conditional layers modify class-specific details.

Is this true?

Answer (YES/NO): NO